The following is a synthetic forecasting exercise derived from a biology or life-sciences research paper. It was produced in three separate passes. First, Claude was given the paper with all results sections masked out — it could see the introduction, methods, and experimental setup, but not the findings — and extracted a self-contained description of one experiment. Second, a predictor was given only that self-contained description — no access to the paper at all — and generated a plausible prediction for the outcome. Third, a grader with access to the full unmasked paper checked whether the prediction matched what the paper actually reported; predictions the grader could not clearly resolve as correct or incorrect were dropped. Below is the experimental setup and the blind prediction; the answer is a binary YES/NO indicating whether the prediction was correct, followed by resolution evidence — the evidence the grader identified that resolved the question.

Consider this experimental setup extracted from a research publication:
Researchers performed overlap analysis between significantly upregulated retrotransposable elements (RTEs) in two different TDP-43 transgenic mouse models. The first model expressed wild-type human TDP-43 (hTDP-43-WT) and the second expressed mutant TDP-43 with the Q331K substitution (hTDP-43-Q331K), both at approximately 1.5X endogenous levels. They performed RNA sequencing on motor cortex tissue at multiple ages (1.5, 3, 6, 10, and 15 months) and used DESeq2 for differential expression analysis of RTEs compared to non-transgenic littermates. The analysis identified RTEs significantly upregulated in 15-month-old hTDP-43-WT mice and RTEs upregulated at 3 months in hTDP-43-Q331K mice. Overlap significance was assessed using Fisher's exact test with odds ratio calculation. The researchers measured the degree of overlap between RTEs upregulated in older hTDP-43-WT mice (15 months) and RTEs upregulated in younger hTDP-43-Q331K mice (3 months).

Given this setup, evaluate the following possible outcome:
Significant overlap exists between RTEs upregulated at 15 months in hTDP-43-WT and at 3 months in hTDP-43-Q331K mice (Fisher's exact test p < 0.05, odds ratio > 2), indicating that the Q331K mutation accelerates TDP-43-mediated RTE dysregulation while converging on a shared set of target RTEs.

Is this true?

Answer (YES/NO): YES